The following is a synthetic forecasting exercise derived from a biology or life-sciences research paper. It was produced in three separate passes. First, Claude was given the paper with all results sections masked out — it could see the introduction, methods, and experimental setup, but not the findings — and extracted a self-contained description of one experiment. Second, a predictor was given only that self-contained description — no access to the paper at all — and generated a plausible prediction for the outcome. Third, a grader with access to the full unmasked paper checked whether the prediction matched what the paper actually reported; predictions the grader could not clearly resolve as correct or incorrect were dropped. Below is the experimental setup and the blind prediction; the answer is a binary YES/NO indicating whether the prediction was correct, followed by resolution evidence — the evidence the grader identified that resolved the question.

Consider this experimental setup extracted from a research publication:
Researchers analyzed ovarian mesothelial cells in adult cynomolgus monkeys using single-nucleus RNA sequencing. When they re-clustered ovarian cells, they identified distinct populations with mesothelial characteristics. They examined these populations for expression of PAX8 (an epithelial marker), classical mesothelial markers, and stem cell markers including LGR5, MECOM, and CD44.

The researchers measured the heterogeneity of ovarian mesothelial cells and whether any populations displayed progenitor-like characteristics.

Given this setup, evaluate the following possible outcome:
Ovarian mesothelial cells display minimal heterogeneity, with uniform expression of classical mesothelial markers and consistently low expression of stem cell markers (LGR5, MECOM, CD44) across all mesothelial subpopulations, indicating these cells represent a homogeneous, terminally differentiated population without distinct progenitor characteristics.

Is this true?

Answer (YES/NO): NO